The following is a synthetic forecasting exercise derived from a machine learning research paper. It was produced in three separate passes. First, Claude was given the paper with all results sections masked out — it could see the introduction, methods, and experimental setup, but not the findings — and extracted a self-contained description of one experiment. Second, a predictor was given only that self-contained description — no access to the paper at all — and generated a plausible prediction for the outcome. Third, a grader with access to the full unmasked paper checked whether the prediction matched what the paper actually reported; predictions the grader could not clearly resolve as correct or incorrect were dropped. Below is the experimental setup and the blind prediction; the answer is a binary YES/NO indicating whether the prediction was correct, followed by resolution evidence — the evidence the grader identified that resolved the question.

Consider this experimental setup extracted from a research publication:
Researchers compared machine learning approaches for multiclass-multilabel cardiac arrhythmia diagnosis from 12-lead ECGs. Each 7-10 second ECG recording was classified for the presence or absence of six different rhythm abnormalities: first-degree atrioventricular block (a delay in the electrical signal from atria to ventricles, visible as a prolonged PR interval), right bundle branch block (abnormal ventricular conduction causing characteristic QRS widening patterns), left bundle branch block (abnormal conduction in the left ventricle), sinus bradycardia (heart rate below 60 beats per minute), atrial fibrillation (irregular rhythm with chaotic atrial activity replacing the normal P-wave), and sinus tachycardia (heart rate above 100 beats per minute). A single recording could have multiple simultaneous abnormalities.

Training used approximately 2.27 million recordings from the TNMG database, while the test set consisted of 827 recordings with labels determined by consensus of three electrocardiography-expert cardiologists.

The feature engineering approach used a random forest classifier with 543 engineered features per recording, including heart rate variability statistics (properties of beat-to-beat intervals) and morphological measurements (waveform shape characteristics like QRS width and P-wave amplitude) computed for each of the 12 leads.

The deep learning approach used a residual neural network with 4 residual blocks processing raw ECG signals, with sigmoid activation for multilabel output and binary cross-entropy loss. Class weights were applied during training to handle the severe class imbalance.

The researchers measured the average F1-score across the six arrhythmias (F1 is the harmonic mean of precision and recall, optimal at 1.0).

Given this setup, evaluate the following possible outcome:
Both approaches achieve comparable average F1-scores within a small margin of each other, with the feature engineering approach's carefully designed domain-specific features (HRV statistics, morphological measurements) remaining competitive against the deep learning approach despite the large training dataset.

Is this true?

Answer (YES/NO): YES